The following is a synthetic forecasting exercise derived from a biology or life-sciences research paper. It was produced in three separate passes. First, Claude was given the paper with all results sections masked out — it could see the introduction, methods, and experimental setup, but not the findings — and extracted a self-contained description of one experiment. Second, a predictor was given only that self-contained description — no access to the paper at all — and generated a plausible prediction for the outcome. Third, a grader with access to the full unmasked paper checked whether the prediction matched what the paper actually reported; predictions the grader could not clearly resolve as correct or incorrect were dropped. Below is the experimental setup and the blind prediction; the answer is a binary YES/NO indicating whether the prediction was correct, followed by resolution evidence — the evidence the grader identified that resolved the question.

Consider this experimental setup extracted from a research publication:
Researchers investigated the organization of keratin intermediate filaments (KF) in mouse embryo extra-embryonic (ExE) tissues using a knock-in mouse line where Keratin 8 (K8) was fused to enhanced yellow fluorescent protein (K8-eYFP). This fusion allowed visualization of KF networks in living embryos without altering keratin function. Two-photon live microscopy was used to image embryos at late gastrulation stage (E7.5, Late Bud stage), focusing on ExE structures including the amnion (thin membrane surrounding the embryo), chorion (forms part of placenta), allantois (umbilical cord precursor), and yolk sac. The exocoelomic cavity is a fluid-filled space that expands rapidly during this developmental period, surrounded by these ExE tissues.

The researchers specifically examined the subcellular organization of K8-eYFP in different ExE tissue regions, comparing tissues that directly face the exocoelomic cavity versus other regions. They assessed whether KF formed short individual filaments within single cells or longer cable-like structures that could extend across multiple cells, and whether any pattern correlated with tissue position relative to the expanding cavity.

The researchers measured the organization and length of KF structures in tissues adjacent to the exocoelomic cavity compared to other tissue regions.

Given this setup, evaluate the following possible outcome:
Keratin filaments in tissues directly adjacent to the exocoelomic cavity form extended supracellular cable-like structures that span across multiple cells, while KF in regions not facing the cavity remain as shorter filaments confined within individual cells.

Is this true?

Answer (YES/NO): YES